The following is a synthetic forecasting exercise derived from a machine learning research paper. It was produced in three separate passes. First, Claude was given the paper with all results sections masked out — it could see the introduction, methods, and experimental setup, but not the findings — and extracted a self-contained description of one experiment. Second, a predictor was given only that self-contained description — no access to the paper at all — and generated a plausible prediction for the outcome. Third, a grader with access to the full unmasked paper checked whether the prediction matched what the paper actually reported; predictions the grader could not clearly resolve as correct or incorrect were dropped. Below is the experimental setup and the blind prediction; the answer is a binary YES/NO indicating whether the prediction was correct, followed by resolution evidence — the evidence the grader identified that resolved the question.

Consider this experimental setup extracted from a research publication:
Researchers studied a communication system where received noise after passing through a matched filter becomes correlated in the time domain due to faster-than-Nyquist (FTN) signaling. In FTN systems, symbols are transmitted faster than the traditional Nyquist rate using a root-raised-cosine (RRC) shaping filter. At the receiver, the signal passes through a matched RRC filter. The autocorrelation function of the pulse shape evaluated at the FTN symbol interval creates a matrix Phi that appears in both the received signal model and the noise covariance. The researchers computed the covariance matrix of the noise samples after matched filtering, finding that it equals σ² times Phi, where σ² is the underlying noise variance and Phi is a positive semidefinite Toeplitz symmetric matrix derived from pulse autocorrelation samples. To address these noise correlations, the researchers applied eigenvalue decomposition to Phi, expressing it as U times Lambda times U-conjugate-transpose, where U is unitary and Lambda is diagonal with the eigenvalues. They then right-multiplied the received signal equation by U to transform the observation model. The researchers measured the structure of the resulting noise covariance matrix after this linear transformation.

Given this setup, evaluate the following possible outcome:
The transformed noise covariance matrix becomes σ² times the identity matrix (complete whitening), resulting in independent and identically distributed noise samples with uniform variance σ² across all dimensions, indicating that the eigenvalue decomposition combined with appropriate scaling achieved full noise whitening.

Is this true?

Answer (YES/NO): NO